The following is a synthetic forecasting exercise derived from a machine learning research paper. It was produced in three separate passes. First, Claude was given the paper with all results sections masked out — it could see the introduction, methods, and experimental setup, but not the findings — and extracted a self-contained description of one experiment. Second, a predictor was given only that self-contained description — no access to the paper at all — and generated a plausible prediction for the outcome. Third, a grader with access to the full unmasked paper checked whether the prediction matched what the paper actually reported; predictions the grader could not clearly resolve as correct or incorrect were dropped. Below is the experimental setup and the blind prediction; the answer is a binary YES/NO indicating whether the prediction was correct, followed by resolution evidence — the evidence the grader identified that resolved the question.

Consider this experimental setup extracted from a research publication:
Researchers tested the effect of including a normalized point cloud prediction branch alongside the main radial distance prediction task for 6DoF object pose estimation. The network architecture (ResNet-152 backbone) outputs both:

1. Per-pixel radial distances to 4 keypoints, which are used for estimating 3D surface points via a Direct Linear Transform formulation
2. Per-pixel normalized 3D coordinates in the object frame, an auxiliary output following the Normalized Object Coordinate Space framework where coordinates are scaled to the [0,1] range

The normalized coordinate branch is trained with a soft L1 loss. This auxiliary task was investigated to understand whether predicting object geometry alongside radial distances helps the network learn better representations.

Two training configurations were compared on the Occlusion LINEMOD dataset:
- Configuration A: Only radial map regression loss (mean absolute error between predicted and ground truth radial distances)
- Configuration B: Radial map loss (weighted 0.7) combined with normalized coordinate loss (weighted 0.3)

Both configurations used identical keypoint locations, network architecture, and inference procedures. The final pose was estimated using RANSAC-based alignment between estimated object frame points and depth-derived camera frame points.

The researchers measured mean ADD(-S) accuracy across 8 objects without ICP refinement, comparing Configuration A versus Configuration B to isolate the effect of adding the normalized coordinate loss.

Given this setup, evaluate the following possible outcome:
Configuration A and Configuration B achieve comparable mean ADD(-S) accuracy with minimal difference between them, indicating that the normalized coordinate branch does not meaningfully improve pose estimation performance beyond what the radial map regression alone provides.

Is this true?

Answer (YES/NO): NO